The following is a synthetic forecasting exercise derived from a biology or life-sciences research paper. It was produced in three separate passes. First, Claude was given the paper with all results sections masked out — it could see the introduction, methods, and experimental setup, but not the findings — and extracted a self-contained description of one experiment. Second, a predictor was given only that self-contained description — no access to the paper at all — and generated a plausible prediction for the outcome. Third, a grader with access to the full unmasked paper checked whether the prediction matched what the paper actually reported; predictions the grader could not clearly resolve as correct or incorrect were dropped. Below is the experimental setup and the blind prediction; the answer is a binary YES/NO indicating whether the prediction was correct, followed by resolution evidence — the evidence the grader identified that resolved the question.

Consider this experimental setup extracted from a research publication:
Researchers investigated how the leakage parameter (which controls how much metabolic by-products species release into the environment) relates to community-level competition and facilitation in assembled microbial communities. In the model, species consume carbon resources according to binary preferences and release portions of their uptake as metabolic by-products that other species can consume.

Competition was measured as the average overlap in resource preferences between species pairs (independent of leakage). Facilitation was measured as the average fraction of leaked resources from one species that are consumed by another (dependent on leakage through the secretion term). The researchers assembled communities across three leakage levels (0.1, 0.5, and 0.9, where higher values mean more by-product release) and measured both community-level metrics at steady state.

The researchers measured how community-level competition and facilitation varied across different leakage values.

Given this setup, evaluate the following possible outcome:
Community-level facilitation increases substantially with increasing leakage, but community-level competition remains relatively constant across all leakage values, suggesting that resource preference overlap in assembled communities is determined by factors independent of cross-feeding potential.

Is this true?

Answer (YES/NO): YES